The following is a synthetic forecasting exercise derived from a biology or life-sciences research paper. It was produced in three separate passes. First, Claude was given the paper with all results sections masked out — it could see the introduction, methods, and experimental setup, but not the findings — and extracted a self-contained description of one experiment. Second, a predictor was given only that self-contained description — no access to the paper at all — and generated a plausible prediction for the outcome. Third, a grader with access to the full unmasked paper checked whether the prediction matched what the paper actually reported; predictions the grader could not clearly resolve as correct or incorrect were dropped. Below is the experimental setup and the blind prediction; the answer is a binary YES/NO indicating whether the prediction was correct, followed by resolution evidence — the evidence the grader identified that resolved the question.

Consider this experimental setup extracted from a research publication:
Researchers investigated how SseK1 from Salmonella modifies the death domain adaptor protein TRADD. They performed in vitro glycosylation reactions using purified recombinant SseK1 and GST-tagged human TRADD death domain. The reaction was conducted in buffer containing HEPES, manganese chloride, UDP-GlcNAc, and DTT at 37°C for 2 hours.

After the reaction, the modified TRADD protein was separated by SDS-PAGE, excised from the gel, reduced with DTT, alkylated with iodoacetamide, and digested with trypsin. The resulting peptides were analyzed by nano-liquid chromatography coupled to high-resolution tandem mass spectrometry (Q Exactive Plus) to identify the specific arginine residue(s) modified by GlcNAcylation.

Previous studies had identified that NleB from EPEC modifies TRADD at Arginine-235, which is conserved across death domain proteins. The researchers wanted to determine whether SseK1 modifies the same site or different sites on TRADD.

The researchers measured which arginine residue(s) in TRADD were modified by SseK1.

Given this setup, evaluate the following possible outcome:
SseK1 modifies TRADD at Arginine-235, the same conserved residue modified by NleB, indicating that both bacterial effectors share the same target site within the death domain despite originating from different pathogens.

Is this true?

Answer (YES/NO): NO